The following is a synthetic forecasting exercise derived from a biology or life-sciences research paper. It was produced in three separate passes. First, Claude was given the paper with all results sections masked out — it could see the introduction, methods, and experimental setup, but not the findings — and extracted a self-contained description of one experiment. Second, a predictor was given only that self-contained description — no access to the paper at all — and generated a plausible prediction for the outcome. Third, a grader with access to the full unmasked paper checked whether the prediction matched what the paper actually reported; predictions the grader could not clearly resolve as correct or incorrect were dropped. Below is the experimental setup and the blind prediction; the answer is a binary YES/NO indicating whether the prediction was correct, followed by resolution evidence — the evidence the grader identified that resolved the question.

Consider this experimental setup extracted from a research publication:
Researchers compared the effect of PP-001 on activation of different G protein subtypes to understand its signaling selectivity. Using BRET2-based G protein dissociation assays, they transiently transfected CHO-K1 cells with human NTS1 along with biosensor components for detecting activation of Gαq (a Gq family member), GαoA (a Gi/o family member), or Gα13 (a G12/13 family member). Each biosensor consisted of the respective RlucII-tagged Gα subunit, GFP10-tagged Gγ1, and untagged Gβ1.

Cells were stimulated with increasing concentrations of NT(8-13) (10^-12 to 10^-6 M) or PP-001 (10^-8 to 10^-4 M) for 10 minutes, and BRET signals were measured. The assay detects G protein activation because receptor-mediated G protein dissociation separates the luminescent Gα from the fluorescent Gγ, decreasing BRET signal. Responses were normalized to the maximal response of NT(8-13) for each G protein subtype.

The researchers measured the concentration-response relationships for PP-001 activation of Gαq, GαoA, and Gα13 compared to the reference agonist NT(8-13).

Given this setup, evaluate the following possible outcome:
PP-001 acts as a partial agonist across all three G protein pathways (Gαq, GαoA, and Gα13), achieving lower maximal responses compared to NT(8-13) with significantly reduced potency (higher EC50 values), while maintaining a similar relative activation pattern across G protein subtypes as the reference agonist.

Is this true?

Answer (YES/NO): NO